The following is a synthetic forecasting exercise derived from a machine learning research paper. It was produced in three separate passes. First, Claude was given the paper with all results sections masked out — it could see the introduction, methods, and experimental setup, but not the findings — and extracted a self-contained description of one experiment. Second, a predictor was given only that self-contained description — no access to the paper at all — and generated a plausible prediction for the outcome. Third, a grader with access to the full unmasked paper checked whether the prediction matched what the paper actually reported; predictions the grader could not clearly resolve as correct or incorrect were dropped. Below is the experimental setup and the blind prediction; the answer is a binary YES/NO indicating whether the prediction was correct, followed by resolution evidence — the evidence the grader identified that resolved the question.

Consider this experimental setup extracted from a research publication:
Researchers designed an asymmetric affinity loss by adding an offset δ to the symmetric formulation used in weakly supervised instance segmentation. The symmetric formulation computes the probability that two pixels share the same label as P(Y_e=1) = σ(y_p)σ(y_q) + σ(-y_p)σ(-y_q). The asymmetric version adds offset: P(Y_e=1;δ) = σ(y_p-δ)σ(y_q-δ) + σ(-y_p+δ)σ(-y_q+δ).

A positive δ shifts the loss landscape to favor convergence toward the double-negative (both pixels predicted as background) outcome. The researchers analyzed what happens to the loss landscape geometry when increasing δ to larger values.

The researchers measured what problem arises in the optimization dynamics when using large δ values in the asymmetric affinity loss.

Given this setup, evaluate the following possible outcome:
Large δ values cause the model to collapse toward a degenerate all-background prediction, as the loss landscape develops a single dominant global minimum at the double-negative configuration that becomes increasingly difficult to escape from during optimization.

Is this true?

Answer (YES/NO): NO